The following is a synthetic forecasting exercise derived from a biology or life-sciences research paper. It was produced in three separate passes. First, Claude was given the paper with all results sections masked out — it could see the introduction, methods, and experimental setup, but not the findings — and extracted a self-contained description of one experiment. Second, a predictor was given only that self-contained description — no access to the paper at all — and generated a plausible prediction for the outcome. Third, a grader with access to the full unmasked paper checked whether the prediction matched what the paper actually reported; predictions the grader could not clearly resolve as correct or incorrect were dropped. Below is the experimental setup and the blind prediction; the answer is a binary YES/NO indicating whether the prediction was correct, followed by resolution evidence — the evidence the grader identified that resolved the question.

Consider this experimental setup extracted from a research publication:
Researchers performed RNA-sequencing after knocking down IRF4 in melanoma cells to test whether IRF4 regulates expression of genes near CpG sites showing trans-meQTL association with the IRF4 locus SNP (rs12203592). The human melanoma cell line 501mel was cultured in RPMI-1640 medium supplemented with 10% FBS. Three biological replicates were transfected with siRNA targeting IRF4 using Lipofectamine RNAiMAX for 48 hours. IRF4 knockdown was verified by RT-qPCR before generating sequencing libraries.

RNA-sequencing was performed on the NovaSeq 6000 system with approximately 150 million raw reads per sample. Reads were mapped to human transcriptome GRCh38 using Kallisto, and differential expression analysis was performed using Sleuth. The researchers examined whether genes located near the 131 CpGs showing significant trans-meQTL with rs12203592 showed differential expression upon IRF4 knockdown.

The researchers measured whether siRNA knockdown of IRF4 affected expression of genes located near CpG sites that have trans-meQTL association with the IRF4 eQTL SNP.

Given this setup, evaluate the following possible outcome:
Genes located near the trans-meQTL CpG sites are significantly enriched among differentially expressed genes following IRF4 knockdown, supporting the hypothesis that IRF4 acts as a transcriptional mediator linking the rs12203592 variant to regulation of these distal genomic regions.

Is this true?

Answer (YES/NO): NO